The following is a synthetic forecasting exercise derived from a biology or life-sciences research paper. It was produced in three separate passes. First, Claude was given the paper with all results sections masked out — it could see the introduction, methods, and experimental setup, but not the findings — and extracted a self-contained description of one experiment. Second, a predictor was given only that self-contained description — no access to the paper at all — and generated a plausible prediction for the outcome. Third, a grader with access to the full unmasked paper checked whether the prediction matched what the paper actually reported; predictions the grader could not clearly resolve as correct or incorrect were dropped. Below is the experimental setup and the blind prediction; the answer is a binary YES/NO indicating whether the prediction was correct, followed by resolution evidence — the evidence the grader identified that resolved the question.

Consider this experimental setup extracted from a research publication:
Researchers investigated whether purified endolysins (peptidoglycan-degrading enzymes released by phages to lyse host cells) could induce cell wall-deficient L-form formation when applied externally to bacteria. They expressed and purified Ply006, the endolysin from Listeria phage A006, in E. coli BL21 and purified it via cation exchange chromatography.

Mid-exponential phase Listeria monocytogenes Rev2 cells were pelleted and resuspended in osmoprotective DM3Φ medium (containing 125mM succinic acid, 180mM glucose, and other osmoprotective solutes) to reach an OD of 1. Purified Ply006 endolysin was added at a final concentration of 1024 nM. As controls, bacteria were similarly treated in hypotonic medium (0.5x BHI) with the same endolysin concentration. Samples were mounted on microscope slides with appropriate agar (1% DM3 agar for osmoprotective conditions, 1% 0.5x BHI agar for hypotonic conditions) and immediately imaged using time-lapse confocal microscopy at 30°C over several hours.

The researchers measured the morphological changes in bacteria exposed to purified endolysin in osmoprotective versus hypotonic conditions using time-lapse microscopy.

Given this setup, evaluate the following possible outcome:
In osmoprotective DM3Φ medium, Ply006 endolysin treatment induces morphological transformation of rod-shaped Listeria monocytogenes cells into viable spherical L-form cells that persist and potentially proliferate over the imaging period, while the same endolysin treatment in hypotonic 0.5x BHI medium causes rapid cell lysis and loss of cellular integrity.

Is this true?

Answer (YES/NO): YES